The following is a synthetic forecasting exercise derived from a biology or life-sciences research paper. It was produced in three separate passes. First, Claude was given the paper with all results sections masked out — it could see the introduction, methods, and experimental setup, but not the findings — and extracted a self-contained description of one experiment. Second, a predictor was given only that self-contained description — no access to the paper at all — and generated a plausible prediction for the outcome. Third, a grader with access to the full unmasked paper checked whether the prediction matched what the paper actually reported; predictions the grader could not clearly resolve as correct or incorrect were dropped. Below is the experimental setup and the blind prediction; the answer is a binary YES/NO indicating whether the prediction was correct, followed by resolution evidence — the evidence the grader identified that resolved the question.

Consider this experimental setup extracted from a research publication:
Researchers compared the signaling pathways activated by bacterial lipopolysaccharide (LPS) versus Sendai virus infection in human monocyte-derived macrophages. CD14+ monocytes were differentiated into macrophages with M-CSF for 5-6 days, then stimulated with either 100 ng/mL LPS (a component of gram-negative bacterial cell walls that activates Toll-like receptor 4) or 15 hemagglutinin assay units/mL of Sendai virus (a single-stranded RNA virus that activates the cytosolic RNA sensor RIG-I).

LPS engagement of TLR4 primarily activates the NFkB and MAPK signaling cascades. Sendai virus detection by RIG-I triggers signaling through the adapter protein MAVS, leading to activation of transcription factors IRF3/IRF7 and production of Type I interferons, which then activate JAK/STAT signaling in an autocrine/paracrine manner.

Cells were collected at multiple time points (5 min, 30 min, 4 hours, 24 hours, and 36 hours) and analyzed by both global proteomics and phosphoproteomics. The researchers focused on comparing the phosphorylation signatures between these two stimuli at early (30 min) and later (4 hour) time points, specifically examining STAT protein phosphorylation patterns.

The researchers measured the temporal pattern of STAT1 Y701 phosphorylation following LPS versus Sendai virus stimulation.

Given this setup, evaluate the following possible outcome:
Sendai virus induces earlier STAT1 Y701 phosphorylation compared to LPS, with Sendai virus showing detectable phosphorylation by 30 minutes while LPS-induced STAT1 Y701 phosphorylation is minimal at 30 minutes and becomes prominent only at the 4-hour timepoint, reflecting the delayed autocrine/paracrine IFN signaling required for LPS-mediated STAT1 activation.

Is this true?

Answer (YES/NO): NO